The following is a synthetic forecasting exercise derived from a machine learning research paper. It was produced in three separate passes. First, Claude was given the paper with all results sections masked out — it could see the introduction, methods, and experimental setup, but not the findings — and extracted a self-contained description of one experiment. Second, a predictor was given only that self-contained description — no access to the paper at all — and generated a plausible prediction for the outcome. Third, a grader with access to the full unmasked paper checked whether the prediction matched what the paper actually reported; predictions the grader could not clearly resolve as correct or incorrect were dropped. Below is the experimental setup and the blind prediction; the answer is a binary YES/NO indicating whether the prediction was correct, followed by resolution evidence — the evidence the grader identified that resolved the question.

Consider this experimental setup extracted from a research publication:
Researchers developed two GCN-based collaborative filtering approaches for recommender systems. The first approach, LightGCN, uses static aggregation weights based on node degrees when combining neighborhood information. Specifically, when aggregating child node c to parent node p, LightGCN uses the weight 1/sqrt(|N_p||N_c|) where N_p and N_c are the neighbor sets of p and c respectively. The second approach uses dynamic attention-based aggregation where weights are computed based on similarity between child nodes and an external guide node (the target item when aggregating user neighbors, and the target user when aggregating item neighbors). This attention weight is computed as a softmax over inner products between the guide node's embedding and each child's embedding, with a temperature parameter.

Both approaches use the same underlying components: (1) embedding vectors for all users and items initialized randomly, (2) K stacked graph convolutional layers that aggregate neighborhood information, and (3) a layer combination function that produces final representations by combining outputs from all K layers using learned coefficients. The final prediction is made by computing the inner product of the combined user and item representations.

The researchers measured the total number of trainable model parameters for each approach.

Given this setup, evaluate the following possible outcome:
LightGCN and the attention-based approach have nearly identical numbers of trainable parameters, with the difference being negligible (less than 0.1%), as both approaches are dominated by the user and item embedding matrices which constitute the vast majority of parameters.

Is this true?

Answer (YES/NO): YES